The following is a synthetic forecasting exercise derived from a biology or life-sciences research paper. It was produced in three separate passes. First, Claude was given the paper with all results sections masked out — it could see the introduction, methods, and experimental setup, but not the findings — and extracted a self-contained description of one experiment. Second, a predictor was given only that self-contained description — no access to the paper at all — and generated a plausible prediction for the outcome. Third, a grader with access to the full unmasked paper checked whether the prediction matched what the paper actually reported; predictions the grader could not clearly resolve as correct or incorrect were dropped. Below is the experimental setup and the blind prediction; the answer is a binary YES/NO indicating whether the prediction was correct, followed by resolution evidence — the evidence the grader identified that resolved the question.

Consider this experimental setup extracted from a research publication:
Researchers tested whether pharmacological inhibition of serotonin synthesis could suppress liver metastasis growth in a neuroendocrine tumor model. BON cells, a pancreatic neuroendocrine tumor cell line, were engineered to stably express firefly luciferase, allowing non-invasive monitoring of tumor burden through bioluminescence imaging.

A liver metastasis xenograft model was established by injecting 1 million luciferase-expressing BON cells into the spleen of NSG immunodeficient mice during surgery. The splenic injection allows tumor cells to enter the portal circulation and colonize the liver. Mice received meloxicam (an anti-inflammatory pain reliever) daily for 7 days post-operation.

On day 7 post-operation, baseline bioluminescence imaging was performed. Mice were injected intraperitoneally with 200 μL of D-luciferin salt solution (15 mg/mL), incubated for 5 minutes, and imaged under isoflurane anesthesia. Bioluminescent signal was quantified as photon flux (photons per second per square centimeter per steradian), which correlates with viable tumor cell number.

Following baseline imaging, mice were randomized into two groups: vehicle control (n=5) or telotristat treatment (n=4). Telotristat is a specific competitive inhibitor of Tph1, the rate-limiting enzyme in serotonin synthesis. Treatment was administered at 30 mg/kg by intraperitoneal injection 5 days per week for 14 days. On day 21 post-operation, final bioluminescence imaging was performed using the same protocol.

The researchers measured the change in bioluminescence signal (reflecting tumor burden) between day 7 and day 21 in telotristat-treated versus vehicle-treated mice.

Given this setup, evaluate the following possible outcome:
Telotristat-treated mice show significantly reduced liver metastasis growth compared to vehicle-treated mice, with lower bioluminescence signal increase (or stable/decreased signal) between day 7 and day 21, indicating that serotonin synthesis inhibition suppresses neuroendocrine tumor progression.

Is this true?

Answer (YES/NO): YES